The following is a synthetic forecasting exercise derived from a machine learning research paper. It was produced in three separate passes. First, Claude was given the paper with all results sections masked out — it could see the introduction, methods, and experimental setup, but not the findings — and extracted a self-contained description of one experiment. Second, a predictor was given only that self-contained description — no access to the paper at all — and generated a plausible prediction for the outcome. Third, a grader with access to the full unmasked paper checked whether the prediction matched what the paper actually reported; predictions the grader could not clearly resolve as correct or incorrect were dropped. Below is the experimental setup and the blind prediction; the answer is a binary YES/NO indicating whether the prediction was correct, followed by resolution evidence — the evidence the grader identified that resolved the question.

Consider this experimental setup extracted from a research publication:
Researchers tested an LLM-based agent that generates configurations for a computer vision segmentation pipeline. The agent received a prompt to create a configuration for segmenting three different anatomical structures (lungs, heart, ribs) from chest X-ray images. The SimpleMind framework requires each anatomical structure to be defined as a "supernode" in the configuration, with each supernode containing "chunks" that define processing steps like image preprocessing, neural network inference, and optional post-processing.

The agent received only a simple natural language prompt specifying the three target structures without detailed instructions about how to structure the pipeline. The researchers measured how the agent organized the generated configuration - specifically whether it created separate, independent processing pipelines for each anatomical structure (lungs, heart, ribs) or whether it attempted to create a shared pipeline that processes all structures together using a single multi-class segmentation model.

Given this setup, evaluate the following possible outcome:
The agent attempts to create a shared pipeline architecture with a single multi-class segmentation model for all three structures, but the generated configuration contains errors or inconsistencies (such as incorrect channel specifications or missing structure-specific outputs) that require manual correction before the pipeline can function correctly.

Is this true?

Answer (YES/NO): NO